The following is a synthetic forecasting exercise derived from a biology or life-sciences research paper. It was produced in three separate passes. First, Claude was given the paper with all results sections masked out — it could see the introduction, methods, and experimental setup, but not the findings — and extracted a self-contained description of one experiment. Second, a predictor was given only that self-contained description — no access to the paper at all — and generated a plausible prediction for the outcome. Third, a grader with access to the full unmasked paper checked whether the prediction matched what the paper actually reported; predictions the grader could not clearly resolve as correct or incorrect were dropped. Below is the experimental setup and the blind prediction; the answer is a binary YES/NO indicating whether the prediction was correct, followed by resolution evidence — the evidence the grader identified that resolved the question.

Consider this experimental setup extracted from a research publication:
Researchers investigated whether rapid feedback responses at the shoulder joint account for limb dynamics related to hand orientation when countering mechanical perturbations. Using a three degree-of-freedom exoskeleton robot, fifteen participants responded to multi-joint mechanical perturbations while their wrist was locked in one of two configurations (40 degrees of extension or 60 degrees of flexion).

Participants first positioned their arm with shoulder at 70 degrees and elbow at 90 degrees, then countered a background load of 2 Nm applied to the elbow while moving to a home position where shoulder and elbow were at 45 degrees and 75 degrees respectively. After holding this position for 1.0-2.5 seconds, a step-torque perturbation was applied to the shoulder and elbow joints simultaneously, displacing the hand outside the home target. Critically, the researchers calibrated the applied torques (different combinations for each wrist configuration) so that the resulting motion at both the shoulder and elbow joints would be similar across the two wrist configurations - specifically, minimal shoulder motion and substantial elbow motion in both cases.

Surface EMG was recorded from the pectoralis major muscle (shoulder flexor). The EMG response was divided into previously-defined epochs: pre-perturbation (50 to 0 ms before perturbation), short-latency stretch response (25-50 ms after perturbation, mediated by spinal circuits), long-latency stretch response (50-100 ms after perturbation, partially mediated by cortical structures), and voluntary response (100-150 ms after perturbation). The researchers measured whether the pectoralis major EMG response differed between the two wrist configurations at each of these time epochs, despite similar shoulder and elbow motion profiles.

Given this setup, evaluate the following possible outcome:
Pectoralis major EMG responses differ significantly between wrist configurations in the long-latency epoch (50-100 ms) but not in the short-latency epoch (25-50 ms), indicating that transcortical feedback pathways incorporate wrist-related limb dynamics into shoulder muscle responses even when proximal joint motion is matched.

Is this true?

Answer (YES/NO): YES